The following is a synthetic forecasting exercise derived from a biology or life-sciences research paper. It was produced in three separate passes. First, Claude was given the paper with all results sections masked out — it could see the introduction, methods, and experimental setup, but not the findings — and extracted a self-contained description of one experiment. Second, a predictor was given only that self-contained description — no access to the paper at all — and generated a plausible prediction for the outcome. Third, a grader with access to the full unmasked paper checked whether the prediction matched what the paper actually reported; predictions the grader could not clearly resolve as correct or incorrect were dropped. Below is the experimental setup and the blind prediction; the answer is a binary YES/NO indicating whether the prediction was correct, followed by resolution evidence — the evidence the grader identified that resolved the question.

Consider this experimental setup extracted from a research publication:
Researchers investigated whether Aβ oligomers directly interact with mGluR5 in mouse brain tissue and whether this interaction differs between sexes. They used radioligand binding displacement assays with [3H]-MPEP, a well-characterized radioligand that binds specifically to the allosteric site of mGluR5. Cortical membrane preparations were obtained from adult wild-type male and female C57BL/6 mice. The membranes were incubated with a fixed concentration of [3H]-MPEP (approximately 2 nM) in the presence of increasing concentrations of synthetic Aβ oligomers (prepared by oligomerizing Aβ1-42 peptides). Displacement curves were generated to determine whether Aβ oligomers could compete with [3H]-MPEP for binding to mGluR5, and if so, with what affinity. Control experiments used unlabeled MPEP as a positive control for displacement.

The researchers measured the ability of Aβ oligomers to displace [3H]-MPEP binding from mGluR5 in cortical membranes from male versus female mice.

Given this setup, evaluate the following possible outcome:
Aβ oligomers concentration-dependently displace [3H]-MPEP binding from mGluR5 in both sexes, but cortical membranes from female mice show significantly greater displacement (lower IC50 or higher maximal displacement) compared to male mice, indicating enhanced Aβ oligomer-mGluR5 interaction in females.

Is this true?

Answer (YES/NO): NO